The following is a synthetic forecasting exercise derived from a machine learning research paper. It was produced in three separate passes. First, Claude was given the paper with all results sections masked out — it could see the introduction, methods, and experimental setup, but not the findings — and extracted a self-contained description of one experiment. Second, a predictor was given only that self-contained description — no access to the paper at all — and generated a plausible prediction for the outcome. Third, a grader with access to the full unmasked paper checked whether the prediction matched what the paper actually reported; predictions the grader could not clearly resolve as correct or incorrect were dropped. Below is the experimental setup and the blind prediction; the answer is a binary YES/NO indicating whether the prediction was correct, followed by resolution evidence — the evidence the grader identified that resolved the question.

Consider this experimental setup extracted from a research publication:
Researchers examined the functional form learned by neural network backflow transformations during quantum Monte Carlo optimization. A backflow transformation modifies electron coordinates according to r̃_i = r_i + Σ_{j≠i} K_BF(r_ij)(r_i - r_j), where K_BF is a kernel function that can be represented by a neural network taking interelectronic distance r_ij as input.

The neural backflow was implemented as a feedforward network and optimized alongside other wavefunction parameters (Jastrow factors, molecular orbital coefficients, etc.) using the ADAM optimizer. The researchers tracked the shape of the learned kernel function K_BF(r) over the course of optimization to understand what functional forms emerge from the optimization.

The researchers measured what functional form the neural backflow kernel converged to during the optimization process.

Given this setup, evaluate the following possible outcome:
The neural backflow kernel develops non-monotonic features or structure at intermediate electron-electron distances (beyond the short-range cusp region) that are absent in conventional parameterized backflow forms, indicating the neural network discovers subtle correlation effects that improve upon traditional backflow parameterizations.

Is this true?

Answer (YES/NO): NO